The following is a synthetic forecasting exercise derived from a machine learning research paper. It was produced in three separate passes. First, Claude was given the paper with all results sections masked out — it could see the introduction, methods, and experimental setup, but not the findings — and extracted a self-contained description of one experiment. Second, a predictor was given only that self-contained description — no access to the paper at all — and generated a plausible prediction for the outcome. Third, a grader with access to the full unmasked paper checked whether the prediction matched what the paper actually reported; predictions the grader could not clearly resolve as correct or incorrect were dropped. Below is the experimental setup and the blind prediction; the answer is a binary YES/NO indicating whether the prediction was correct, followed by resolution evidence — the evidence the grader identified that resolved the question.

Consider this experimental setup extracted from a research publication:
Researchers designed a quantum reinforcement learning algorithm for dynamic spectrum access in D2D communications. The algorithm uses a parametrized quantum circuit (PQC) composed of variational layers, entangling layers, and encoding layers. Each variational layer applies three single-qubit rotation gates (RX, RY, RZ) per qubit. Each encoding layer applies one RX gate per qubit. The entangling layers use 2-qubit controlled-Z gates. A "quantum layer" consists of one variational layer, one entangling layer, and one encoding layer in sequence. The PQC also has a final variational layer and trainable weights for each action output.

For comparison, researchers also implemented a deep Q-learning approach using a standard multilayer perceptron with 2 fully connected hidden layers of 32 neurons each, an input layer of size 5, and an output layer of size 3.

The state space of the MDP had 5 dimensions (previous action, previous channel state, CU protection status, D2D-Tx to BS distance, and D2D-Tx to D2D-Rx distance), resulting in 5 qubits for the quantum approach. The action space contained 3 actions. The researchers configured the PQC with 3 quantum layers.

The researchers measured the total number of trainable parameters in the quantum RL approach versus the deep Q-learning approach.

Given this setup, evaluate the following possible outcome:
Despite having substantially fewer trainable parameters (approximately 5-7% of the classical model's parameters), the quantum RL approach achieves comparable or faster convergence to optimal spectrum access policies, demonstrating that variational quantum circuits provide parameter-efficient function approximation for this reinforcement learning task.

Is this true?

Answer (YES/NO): YES